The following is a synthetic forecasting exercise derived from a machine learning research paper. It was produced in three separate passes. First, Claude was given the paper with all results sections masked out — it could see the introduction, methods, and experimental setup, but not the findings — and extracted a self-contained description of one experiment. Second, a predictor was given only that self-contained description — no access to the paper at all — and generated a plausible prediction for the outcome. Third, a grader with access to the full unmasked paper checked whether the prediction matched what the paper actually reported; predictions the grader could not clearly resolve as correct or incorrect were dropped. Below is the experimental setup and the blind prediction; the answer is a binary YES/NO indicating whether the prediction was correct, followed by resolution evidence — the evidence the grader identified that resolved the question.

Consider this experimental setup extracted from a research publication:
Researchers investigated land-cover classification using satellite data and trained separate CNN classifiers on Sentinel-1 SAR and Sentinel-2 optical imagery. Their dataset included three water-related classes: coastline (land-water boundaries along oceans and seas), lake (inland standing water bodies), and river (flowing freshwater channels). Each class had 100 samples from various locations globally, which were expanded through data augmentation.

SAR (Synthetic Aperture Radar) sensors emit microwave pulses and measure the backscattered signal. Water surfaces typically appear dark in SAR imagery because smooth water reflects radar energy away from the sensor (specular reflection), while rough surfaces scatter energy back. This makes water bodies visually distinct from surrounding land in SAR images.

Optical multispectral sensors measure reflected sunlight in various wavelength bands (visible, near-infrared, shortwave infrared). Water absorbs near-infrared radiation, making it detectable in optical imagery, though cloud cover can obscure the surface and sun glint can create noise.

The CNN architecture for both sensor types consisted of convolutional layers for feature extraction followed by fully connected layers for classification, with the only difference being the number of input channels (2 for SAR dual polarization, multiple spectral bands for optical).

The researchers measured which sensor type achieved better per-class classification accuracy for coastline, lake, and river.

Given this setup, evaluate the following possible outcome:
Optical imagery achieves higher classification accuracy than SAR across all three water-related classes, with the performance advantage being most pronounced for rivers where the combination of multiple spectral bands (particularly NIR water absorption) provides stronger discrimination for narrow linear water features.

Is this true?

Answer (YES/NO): NO